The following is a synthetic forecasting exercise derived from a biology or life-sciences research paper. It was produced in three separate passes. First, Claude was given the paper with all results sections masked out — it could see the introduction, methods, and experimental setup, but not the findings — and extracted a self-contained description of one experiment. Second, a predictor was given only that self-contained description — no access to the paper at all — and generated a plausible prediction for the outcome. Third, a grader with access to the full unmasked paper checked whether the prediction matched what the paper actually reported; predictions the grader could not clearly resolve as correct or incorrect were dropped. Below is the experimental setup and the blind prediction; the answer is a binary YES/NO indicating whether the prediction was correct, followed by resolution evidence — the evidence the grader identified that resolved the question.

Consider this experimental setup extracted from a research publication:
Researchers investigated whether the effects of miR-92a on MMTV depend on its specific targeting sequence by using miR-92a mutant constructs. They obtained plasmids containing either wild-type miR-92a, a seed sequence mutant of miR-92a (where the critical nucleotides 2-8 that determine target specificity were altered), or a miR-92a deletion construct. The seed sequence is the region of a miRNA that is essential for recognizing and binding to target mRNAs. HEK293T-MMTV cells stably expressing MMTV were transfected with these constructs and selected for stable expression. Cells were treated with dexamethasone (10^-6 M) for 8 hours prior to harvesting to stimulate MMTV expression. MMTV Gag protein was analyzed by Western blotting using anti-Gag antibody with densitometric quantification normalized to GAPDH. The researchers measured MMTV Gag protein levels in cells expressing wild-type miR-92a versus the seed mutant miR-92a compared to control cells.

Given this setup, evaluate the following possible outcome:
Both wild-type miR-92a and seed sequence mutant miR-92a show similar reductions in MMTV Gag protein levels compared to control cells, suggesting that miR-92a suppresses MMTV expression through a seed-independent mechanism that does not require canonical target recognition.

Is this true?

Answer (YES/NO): NO